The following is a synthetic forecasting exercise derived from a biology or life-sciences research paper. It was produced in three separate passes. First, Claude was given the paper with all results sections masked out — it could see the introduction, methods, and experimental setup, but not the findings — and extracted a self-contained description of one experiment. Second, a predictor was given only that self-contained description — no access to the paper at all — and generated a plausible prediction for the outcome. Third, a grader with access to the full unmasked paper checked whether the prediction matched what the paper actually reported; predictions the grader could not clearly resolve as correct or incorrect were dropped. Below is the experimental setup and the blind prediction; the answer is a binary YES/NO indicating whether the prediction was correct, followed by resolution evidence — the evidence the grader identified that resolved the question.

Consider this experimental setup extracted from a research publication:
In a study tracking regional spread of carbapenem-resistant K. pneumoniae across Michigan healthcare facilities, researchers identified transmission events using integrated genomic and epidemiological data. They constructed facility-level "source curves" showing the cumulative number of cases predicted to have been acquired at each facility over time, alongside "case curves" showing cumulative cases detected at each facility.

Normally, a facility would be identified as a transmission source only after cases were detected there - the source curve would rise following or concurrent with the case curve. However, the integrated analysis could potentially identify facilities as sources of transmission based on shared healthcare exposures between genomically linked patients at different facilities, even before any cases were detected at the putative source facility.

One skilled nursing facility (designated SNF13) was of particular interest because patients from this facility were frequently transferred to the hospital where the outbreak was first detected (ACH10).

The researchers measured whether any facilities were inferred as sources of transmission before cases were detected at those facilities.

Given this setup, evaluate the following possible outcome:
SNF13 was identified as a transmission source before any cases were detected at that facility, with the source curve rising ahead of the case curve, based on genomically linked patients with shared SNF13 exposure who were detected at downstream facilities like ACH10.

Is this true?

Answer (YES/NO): YES